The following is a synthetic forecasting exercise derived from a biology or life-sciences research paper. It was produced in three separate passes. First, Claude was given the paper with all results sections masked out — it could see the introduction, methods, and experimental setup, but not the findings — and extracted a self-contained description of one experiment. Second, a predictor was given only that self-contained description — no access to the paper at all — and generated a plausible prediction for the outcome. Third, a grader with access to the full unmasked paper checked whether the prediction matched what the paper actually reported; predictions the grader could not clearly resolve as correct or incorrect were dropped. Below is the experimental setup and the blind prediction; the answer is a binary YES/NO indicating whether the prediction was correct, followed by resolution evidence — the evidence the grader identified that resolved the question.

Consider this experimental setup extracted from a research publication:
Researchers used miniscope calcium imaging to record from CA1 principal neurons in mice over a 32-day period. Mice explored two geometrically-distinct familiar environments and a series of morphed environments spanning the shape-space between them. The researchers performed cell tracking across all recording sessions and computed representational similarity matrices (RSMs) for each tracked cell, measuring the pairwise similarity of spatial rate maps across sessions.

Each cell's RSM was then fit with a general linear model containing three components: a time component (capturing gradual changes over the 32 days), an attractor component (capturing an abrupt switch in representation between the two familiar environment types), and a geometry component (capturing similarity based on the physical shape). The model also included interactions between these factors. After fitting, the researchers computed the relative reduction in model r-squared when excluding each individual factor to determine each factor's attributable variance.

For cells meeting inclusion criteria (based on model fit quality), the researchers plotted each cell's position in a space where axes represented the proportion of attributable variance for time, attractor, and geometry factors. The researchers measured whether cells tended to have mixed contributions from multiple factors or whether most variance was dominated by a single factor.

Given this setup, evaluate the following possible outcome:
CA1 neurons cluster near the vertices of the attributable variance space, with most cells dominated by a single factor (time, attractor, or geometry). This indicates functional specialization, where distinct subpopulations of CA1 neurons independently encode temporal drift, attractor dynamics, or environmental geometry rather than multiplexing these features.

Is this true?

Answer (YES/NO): YES